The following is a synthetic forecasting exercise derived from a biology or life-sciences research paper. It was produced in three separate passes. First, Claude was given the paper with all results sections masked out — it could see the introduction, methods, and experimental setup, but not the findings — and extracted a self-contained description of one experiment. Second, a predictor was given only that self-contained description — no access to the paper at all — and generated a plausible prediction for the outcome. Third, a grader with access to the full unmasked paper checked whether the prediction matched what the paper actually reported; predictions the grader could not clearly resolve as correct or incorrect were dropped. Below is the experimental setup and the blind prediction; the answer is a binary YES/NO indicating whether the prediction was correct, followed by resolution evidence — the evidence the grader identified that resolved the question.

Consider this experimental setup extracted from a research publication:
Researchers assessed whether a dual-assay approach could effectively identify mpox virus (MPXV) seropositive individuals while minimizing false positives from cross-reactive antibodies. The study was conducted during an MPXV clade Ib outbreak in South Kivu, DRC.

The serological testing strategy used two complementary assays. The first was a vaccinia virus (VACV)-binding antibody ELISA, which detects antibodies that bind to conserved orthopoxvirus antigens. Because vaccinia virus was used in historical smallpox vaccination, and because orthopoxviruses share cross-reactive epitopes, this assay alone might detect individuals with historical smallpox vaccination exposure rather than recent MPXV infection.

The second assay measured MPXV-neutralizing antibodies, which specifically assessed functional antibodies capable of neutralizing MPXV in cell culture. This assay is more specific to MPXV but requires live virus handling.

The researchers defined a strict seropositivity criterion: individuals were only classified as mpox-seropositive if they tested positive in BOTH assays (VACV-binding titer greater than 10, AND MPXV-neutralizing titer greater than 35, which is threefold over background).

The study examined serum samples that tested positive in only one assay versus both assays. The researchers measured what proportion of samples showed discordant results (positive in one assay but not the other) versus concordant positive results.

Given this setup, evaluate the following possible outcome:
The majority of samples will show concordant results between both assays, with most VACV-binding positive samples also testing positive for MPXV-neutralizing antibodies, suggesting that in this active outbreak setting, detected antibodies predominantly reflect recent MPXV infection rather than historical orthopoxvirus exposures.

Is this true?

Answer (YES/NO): YES